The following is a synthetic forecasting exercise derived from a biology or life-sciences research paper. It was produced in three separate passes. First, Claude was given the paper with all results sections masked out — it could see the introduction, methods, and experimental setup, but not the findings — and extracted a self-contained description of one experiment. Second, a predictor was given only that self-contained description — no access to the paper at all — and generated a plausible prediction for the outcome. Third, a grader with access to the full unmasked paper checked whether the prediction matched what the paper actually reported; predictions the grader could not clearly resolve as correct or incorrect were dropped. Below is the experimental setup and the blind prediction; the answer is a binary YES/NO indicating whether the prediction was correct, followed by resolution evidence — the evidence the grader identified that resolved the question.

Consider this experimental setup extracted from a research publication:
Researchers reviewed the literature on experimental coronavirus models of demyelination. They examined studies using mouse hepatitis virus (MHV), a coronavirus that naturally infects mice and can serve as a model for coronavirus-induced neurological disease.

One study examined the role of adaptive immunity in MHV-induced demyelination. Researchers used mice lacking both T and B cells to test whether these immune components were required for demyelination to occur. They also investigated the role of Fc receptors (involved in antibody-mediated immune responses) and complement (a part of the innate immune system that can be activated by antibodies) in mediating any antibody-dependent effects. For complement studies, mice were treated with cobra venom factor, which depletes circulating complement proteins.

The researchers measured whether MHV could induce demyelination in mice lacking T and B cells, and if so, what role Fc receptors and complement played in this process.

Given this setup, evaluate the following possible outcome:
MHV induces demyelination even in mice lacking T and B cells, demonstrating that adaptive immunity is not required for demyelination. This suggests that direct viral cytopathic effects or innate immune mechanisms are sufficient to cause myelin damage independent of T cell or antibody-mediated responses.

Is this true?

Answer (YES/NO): NO